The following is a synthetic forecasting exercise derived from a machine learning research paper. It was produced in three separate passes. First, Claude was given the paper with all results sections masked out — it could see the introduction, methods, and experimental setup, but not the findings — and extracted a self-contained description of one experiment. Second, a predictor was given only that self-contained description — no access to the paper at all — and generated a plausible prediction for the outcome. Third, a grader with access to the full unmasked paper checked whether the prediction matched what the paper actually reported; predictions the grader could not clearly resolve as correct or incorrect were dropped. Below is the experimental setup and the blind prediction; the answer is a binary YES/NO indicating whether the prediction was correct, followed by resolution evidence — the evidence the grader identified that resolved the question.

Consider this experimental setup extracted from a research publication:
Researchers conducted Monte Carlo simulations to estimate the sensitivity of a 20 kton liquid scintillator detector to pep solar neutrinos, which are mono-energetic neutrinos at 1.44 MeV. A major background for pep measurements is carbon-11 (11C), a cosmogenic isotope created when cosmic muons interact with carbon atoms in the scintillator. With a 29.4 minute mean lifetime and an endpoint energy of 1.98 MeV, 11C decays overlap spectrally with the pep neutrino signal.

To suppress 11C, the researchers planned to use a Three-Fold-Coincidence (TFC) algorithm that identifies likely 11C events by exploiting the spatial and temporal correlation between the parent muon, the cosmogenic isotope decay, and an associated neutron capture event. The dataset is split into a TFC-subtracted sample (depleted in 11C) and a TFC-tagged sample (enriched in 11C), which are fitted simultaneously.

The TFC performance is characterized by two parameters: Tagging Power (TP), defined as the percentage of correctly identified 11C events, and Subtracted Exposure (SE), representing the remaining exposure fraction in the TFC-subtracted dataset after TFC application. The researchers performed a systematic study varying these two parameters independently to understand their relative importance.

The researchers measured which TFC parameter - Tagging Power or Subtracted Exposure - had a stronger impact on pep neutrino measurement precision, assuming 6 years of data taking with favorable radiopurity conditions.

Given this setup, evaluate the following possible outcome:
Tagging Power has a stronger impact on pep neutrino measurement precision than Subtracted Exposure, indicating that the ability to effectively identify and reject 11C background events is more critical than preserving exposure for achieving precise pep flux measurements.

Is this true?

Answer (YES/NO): YES